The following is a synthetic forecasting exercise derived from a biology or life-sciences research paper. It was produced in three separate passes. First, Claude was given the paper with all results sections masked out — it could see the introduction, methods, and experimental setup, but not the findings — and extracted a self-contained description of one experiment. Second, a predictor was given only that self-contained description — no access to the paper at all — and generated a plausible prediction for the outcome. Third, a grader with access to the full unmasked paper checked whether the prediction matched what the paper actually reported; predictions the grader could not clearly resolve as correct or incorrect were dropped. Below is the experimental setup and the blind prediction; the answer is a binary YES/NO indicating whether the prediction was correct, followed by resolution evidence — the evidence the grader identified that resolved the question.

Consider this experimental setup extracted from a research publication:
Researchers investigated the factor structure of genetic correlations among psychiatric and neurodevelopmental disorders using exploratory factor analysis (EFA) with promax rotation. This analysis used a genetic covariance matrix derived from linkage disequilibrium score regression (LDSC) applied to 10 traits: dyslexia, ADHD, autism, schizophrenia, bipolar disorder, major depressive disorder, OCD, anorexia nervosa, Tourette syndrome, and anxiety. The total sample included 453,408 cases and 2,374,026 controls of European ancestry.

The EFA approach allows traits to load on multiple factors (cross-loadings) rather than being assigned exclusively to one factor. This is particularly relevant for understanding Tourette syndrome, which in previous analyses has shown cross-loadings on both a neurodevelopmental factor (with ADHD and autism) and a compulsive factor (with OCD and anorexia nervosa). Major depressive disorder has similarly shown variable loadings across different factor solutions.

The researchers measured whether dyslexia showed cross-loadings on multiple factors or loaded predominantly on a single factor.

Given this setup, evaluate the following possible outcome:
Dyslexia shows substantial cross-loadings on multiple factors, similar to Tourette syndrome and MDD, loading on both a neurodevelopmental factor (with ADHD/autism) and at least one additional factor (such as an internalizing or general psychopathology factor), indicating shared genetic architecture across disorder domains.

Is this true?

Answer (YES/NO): NO